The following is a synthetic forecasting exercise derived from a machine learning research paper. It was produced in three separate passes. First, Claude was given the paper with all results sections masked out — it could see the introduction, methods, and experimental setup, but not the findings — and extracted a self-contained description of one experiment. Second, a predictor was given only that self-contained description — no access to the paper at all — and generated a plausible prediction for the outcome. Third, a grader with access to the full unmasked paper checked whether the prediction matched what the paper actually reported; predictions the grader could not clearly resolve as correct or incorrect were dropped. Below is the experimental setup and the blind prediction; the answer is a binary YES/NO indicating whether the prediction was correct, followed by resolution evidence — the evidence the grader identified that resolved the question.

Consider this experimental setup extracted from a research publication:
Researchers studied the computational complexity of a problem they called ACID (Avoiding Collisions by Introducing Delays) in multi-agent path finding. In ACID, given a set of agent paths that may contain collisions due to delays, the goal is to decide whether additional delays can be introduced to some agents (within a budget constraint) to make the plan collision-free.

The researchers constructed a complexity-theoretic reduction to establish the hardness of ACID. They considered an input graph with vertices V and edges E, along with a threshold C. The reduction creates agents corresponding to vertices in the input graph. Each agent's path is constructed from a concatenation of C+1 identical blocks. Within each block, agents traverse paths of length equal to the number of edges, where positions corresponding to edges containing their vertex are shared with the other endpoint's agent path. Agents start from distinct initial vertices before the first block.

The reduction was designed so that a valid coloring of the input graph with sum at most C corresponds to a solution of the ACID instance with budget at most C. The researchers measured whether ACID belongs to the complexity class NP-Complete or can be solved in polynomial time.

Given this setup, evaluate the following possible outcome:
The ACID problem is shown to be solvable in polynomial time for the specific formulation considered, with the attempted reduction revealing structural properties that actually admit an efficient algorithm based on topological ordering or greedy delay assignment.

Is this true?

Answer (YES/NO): NO